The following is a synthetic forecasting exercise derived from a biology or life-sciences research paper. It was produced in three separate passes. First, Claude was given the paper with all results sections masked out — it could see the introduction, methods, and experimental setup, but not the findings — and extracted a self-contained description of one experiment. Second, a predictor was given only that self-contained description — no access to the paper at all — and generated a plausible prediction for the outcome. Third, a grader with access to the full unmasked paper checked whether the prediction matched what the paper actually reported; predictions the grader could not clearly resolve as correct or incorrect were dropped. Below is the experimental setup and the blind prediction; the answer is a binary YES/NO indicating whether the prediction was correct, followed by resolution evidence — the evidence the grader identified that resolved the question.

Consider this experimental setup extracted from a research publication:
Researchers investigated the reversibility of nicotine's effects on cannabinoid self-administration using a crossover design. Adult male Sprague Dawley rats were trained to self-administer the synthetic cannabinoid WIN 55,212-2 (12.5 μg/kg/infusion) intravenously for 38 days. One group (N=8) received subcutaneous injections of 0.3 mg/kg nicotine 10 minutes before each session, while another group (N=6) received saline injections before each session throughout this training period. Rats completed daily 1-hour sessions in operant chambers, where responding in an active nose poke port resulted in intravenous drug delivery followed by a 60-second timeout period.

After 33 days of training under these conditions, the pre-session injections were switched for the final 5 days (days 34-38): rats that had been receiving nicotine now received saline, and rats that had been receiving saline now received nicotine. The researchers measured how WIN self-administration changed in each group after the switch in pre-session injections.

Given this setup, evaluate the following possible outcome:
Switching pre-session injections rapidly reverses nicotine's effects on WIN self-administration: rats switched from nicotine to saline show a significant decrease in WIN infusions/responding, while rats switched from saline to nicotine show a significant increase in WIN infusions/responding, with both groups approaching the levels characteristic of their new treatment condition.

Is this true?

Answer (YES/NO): YES